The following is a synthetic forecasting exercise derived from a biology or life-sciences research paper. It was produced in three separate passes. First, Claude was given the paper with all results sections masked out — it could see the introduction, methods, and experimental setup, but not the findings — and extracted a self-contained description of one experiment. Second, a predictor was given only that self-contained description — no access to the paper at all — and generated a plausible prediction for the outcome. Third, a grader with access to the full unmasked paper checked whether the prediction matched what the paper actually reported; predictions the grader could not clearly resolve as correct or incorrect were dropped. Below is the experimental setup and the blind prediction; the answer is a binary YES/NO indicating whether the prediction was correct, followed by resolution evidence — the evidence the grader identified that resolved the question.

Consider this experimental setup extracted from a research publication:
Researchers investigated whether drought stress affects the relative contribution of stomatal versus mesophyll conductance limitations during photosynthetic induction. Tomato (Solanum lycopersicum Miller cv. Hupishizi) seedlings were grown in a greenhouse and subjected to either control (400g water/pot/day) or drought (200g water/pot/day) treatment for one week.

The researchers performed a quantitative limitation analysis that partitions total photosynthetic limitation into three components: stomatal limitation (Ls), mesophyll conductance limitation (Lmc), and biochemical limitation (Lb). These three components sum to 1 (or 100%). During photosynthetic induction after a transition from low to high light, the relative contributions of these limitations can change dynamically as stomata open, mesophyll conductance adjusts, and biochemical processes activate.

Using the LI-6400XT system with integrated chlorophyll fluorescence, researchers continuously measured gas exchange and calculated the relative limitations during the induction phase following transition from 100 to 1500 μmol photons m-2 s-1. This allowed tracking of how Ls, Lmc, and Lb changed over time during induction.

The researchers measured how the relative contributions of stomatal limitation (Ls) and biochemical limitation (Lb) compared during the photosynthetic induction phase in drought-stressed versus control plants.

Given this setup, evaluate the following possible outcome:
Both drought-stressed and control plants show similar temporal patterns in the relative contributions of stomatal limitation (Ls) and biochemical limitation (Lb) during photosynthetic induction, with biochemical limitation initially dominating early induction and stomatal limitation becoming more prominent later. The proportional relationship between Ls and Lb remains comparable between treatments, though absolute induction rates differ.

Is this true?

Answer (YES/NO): NO